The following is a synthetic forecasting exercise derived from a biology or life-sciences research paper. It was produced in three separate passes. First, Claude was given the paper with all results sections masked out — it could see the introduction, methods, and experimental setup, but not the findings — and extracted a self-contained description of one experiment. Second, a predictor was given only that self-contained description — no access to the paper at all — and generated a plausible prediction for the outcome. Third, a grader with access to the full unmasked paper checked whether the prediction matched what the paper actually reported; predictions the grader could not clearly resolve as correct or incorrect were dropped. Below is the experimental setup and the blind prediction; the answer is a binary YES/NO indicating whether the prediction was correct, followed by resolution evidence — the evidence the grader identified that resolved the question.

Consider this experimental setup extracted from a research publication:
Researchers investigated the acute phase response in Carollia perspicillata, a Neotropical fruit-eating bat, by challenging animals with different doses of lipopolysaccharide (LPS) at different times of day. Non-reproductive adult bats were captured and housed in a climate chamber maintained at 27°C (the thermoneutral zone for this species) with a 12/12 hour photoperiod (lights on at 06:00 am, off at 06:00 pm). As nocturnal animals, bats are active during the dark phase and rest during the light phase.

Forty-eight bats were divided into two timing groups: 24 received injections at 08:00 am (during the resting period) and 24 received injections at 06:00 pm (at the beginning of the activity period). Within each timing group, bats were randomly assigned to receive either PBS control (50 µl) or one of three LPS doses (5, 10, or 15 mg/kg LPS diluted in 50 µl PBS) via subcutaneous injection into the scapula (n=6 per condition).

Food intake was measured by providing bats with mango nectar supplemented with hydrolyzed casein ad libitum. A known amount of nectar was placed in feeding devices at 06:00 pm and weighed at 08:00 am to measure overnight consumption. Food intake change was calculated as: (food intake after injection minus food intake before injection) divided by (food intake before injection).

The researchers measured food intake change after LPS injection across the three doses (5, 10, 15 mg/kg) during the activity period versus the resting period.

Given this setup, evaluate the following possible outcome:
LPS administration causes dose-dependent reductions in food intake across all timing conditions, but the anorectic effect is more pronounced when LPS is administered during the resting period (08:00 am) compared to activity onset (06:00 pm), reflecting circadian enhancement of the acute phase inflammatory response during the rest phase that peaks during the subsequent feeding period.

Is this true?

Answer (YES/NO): NO